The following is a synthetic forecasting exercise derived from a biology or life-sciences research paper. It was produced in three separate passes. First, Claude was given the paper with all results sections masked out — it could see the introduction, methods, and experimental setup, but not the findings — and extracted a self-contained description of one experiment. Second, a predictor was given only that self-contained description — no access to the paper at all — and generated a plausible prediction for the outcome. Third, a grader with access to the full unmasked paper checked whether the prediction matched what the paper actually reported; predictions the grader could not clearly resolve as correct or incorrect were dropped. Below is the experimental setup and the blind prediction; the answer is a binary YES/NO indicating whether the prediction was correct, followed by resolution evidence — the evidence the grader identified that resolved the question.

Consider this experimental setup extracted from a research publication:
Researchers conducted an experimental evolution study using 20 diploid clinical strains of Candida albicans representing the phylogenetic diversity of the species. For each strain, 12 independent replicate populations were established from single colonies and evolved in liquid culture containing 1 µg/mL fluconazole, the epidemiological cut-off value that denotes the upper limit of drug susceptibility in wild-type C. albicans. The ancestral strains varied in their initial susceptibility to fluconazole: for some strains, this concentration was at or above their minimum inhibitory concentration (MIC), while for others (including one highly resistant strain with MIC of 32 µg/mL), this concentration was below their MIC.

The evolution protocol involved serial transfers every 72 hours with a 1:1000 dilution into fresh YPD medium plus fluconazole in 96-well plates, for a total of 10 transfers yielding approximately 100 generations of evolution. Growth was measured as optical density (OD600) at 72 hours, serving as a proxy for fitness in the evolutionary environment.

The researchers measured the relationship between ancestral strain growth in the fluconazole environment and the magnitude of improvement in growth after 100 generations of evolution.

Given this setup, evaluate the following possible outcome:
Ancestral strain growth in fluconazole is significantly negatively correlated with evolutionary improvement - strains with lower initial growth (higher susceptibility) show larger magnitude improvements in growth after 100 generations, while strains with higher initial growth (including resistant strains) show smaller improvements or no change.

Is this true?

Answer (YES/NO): YES